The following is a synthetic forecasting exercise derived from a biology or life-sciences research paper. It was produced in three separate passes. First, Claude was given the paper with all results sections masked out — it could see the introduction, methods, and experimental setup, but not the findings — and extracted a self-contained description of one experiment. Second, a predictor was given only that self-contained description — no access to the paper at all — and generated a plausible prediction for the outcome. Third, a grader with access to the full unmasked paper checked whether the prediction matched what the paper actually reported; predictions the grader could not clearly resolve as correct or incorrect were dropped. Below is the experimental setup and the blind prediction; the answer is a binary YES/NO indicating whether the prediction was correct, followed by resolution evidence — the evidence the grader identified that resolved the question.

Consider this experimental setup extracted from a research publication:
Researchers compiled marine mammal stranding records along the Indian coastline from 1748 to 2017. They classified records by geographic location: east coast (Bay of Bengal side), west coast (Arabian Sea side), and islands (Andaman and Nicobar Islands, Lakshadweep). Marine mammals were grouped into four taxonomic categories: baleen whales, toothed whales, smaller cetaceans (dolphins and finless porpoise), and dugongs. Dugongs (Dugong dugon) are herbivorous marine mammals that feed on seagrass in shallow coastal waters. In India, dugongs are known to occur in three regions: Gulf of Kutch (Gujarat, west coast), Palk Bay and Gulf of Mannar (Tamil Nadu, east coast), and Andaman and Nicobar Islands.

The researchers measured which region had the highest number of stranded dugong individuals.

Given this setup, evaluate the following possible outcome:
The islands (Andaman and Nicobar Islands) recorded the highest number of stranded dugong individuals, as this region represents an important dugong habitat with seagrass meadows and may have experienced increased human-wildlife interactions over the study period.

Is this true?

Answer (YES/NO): NO